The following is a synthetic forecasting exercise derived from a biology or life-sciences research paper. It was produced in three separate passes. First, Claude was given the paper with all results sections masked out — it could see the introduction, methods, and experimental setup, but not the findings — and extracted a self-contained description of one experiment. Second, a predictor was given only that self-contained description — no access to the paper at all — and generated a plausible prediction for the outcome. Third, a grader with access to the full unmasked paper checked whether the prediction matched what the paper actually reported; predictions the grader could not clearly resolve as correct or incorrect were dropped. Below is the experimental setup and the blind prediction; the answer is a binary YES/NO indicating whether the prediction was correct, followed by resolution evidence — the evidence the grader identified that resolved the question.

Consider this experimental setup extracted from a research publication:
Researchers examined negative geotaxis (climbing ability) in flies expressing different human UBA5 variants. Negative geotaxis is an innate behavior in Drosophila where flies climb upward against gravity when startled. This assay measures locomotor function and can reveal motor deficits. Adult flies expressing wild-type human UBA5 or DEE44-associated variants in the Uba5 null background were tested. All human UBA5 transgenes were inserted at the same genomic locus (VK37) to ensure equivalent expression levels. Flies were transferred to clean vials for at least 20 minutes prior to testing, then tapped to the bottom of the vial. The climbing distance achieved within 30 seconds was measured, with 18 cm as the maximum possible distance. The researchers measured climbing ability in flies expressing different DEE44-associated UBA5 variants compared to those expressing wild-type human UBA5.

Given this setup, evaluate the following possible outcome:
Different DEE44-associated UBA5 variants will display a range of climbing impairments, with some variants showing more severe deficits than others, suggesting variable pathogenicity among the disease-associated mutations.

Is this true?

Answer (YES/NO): YES